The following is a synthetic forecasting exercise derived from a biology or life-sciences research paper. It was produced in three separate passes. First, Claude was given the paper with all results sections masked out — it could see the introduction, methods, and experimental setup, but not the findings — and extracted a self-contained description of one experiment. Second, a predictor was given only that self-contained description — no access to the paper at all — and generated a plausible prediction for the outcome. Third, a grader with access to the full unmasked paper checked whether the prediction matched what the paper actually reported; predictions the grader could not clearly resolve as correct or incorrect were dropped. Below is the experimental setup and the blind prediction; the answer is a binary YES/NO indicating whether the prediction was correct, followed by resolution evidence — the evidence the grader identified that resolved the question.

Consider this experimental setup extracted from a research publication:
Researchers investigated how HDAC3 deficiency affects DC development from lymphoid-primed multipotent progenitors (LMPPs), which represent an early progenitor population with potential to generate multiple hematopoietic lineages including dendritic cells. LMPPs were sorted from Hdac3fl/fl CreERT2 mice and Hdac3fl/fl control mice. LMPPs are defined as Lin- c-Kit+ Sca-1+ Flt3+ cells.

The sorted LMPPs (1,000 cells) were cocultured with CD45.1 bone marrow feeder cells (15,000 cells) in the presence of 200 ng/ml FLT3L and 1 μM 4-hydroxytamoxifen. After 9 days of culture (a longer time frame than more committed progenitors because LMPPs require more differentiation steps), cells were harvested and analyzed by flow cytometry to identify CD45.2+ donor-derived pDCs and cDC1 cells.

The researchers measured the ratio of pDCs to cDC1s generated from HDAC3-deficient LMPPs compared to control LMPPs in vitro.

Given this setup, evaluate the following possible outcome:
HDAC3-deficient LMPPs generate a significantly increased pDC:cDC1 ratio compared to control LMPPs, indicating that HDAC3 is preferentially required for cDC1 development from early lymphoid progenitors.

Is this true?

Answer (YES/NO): NO